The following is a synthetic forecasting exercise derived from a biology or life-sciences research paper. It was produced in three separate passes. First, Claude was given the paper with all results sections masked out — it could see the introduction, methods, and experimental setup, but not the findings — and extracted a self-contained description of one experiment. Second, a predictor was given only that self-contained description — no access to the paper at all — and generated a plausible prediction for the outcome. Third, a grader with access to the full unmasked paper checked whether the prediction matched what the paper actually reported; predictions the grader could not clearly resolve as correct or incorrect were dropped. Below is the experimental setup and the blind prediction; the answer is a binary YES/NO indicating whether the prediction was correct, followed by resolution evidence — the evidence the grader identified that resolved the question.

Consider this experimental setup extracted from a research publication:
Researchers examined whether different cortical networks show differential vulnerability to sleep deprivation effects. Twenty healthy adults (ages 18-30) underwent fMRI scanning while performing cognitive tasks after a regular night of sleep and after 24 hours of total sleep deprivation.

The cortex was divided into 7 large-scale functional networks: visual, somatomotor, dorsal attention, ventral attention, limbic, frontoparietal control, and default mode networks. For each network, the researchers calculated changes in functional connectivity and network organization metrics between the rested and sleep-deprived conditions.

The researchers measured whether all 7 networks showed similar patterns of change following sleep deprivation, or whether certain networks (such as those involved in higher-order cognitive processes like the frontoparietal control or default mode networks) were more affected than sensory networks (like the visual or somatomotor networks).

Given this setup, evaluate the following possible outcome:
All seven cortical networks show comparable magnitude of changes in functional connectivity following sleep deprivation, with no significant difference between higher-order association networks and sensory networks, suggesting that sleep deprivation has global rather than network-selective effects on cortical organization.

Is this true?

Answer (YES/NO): NO